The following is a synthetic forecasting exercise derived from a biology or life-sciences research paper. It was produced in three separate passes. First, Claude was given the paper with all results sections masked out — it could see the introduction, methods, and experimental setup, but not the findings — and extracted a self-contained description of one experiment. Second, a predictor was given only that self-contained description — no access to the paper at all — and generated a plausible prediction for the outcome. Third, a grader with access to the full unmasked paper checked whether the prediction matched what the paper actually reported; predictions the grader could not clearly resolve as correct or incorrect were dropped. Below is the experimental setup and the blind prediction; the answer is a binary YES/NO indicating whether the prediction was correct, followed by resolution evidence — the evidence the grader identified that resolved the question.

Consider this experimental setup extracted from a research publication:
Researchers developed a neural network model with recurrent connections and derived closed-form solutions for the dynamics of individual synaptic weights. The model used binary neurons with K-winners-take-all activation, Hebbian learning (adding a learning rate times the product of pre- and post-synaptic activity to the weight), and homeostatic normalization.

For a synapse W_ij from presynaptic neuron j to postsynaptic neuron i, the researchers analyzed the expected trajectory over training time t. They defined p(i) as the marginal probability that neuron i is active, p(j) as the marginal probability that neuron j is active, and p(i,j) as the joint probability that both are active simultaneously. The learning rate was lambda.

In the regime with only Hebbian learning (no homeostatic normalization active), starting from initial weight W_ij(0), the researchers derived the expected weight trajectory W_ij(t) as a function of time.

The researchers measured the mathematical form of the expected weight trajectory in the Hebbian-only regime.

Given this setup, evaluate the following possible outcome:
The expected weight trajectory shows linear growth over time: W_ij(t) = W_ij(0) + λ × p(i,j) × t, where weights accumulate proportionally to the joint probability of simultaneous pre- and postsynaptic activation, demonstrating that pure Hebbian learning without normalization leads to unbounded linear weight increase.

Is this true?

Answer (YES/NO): YES